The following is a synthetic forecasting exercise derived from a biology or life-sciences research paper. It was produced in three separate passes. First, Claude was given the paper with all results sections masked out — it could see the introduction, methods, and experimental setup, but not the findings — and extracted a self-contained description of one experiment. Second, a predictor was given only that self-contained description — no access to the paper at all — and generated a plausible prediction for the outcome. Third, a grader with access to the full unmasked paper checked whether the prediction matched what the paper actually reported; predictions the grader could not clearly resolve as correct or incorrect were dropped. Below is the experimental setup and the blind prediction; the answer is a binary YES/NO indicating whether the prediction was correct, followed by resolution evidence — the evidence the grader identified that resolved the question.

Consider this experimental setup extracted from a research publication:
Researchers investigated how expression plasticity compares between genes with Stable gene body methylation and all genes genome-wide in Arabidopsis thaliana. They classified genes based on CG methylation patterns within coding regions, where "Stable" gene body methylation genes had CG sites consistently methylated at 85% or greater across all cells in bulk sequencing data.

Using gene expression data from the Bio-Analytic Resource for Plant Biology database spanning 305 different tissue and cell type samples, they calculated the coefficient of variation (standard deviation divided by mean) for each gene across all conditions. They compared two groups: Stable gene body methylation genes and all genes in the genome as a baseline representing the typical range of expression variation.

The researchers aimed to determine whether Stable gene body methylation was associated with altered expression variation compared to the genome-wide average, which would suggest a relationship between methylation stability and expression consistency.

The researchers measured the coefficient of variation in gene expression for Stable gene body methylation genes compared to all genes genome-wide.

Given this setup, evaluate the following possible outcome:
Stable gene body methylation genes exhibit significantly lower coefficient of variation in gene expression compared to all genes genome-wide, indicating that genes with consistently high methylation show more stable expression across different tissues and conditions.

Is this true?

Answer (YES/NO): YES